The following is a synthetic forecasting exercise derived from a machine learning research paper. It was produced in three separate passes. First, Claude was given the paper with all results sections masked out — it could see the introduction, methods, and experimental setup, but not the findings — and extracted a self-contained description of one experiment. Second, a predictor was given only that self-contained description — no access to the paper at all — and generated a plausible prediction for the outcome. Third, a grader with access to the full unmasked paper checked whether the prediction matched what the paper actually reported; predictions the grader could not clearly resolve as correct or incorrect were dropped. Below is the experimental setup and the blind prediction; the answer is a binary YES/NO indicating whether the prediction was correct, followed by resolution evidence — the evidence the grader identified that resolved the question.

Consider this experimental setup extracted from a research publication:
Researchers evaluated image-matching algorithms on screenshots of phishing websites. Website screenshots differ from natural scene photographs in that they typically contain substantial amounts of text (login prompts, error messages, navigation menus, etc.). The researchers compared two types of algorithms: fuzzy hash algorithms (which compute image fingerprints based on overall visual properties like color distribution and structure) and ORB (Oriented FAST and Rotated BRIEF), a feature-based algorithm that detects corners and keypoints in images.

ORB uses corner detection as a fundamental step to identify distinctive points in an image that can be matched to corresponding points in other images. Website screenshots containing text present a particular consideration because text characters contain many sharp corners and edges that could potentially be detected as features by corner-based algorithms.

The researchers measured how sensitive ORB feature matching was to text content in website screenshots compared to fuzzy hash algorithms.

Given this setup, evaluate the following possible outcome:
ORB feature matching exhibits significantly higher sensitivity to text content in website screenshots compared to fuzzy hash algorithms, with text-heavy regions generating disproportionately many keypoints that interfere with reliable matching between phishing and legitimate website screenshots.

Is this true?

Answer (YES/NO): YES